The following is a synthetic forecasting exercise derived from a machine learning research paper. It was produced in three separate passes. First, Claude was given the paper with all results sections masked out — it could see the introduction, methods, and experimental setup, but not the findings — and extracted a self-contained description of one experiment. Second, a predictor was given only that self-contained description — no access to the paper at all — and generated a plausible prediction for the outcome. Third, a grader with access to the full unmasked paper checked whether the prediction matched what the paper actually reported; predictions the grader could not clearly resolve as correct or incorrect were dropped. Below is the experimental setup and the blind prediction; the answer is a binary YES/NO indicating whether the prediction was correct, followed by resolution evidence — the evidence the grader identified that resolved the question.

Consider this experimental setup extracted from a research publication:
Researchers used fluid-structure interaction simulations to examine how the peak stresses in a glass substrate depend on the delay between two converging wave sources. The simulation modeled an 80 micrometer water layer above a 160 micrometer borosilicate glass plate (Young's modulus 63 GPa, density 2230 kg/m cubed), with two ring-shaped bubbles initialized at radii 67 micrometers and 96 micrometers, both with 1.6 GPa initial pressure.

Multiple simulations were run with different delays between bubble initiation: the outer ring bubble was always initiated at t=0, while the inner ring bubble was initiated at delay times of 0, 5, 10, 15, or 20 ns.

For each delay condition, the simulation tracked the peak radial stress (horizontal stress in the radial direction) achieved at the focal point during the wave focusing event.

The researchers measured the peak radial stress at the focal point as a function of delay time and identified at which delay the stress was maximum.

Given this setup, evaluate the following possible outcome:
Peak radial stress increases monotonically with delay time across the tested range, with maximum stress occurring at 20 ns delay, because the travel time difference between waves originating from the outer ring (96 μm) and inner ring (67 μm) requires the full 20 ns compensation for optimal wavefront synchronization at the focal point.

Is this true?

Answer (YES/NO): NO